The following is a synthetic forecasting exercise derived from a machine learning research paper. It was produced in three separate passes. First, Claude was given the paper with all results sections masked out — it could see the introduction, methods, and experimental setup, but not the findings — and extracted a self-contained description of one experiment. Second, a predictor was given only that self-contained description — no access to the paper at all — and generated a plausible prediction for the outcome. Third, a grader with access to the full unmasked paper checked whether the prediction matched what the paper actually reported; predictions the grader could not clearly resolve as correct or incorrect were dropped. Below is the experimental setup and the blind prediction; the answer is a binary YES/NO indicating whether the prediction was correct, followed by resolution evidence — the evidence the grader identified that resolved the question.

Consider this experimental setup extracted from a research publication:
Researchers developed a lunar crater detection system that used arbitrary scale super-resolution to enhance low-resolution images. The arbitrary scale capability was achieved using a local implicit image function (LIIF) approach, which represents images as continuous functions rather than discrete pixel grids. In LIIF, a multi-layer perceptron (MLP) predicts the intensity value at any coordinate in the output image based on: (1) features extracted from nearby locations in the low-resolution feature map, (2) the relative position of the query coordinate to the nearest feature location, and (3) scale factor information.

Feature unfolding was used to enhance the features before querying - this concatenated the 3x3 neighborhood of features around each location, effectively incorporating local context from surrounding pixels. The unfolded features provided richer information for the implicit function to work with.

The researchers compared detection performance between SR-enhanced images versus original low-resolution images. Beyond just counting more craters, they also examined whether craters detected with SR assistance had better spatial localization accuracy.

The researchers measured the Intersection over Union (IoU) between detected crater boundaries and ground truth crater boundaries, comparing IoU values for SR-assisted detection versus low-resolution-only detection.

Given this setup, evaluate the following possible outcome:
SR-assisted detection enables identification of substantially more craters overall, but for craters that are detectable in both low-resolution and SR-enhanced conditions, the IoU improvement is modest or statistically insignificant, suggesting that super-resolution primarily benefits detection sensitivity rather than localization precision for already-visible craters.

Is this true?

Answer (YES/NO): NO